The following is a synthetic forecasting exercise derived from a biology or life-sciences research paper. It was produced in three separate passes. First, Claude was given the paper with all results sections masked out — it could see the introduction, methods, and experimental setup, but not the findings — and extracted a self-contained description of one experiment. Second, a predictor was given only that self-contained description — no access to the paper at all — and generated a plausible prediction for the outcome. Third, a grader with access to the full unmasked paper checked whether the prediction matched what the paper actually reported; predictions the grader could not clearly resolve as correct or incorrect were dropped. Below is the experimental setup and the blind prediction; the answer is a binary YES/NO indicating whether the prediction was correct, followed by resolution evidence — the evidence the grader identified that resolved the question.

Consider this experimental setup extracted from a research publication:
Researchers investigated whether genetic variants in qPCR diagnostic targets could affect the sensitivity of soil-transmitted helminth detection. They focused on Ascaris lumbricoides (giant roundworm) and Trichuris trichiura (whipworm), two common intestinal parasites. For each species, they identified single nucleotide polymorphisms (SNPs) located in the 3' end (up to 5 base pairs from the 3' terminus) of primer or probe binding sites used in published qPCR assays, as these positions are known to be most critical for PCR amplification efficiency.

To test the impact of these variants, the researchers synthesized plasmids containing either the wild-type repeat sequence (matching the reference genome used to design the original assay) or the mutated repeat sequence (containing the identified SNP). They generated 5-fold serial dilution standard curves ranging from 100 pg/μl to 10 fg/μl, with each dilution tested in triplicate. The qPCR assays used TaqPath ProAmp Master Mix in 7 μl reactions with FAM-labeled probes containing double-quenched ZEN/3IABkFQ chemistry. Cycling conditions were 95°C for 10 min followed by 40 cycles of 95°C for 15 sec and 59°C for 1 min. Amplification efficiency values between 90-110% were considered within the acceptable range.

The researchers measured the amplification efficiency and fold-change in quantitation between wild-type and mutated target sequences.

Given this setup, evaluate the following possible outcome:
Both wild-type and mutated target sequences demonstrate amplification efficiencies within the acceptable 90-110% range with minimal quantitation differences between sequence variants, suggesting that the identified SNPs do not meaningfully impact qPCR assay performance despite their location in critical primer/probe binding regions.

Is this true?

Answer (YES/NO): NO